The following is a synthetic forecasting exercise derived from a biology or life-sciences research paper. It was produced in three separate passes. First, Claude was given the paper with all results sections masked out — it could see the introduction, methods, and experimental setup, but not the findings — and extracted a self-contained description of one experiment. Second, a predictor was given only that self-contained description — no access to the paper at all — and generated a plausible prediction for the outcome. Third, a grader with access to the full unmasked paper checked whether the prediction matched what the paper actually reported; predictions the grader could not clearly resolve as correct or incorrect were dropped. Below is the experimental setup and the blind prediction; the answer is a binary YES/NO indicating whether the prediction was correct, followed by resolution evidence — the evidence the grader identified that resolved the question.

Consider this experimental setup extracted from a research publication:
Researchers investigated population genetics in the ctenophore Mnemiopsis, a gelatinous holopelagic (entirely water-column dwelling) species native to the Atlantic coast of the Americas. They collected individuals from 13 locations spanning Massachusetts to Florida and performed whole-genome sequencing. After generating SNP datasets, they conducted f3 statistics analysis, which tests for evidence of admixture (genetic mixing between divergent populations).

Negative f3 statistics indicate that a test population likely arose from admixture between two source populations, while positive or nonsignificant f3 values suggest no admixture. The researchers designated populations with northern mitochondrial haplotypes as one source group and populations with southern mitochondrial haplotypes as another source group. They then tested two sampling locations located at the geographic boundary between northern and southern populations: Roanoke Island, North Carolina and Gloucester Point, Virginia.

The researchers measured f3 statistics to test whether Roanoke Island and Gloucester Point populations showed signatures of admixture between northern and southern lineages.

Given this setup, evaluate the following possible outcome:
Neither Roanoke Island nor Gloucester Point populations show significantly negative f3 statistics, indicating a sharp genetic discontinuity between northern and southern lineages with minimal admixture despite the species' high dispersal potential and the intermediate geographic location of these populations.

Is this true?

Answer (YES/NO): NO